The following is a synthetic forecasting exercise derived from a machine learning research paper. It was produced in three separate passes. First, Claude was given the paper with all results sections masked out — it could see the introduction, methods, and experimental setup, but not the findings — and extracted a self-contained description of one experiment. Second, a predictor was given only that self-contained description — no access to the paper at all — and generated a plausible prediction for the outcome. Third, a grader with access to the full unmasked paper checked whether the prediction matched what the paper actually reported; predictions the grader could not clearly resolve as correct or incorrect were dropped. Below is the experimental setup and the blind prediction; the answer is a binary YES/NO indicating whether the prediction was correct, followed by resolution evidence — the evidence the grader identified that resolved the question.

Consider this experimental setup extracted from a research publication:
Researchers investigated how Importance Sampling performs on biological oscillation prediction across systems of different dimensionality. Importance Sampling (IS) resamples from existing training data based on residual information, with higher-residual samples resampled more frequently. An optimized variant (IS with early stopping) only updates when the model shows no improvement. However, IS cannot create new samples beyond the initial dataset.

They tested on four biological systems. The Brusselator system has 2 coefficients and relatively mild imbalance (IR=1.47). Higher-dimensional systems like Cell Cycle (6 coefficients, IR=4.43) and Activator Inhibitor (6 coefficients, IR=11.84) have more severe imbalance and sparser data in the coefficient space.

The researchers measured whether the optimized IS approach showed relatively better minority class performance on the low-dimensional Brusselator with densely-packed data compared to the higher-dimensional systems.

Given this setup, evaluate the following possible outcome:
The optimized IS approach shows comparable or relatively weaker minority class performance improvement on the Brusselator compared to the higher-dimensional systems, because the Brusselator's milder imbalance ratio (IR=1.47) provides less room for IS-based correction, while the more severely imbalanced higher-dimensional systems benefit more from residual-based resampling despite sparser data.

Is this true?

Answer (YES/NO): NO